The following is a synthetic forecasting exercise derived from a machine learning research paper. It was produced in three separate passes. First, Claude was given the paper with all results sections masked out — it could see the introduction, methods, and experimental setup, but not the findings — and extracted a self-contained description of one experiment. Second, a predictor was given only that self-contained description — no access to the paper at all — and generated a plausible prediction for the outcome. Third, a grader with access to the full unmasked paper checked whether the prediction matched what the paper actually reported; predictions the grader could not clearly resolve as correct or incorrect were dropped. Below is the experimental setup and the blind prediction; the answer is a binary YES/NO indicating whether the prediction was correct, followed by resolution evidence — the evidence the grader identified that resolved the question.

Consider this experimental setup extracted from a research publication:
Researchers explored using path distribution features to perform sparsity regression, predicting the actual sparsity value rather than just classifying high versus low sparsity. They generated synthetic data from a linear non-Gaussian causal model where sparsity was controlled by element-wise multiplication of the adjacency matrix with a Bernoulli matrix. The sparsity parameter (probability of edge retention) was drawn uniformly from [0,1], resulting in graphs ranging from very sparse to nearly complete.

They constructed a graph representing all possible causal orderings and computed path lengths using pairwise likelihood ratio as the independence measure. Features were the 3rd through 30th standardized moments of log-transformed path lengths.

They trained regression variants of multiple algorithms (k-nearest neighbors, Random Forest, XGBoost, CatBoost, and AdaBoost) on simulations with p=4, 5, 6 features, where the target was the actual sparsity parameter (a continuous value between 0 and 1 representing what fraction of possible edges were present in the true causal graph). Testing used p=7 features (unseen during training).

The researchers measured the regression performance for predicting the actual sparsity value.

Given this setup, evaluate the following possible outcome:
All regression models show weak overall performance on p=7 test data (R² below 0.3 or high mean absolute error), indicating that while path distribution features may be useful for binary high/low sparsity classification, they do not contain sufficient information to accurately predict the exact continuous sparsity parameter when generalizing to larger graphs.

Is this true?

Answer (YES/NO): YES